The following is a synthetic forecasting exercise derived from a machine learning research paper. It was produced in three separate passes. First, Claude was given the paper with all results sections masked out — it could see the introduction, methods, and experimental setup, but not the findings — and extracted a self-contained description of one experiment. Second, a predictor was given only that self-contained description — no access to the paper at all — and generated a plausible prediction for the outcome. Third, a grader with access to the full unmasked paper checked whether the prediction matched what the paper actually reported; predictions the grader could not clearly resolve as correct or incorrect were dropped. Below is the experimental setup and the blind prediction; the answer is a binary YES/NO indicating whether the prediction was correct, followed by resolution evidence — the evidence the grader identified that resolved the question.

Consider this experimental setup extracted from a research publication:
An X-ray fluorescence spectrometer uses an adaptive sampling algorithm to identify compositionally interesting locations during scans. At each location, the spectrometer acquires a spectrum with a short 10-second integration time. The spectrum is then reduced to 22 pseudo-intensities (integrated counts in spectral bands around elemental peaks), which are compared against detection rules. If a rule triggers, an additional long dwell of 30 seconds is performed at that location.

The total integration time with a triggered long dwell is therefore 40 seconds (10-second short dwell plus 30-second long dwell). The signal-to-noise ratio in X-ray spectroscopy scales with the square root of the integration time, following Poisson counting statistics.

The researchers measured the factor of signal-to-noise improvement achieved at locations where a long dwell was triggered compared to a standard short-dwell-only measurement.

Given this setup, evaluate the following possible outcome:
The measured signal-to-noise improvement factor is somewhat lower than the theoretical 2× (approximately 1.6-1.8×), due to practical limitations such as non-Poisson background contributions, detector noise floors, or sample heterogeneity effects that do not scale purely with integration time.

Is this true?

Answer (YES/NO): NO